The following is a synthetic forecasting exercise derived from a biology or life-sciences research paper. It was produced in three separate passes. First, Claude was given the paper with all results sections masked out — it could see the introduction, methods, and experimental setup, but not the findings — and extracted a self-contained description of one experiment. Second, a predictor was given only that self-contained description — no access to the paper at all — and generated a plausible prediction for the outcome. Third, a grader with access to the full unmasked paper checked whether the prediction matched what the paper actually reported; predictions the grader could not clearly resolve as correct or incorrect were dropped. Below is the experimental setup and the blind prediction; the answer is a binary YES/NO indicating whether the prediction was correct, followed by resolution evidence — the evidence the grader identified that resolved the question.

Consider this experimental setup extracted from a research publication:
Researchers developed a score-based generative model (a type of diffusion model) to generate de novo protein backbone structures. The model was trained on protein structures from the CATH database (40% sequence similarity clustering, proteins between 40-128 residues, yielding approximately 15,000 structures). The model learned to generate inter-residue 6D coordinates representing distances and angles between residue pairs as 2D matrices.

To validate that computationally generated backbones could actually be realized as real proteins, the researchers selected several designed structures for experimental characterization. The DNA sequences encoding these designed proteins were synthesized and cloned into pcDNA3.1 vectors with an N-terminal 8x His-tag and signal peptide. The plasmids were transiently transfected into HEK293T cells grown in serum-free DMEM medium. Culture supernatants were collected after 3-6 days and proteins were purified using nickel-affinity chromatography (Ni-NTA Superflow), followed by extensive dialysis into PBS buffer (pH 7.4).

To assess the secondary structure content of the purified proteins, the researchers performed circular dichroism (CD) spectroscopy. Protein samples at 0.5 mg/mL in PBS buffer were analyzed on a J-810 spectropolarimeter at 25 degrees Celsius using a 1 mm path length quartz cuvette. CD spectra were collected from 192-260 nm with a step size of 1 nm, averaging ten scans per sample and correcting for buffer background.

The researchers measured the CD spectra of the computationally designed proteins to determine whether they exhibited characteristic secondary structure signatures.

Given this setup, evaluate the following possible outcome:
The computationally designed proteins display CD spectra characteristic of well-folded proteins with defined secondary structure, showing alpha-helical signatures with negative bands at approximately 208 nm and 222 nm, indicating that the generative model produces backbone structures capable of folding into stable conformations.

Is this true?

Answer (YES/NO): YES